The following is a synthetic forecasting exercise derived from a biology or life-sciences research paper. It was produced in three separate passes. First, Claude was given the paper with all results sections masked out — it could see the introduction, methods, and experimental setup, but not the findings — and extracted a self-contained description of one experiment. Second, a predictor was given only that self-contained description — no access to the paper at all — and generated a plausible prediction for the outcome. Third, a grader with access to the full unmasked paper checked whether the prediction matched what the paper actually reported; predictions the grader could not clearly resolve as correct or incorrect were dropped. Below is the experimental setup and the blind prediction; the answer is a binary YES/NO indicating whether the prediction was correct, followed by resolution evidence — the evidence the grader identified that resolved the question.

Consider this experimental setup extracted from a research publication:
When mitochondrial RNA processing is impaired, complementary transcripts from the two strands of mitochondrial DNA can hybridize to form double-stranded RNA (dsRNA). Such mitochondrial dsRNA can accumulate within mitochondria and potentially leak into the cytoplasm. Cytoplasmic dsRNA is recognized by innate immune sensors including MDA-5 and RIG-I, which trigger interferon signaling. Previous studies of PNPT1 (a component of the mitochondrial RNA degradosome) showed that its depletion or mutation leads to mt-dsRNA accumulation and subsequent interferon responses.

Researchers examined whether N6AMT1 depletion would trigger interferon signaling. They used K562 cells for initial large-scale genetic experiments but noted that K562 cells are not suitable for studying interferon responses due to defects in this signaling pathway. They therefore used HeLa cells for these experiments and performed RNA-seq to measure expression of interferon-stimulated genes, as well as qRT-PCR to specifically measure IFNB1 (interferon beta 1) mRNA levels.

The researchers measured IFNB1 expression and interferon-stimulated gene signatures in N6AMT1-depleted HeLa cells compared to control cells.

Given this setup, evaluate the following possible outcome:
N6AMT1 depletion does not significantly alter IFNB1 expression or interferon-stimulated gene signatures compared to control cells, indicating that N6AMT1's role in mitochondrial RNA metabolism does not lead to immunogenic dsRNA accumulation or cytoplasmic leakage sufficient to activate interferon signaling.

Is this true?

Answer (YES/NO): NO